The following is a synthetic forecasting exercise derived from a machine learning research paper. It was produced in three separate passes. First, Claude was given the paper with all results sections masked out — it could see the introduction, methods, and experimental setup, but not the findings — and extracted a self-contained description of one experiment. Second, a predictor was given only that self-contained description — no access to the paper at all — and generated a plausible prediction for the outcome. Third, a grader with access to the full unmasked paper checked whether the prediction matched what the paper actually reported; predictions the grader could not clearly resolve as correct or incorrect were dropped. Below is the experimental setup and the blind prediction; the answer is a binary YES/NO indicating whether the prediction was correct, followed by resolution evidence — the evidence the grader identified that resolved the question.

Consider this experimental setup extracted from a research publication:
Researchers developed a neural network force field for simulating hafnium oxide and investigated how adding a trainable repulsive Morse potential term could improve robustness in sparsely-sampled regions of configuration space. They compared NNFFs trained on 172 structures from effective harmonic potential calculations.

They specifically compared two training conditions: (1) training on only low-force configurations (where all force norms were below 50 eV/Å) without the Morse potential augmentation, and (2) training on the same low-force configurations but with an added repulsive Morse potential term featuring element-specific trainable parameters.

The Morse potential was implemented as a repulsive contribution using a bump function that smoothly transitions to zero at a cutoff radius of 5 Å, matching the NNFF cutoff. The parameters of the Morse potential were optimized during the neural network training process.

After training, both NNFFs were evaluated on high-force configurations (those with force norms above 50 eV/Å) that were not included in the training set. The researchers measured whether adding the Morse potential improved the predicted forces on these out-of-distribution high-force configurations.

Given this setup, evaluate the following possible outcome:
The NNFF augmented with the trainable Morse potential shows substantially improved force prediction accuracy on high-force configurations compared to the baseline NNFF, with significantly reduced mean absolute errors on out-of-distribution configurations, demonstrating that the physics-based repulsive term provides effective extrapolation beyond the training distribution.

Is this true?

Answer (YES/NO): NO